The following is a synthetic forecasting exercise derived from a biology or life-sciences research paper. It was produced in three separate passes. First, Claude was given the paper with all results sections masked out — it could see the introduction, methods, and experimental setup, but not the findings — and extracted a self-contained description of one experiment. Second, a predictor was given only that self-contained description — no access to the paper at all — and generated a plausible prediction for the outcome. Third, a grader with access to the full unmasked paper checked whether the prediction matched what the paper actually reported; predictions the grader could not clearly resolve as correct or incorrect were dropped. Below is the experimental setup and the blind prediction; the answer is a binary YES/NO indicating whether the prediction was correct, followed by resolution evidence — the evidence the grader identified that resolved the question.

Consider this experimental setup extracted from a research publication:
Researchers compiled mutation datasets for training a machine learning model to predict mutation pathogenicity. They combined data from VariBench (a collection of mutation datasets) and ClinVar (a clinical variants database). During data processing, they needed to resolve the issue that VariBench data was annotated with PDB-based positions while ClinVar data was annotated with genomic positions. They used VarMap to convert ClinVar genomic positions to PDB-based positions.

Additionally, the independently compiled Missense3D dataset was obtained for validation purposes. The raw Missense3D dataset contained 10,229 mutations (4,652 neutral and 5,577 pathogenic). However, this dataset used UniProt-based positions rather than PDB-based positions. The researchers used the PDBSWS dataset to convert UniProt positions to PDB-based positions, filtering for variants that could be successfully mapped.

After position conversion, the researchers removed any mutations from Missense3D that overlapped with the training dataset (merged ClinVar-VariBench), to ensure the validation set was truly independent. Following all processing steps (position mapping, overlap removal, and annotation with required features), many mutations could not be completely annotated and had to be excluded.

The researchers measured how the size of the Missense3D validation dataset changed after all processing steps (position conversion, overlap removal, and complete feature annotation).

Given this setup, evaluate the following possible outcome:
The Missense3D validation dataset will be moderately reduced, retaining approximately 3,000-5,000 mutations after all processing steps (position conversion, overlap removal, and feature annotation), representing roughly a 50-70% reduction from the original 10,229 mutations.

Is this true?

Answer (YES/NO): YES